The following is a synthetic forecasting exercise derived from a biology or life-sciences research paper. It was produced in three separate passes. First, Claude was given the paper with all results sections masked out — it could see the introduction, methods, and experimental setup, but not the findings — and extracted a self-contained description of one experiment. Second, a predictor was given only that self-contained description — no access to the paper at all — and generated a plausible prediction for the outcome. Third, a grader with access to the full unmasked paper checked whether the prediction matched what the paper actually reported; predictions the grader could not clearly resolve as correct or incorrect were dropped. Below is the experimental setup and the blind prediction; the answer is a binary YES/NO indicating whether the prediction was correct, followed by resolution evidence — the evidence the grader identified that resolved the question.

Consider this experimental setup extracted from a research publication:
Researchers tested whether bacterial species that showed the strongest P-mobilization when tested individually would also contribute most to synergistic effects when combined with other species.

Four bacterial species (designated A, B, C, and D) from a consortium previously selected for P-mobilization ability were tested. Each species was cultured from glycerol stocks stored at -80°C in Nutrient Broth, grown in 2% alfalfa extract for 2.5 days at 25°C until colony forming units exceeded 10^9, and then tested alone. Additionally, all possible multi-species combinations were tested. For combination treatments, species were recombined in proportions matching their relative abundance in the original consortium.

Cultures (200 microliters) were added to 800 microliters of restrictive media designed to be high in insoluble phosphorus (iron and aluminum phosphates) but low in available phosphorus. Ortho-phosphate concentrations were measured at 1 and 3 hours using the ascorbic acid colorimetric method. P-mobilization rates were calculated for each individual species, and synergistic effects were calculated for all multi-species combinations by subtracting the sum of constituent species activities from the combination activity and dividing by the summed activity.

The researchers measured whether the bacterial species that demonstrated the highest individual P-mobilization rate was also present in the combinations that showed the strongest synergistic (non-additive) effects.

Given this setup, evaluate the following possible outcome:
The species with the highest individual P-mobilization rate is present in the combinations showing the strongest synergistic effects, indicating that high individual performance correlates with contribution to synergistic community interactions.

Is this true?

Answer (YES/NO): NO